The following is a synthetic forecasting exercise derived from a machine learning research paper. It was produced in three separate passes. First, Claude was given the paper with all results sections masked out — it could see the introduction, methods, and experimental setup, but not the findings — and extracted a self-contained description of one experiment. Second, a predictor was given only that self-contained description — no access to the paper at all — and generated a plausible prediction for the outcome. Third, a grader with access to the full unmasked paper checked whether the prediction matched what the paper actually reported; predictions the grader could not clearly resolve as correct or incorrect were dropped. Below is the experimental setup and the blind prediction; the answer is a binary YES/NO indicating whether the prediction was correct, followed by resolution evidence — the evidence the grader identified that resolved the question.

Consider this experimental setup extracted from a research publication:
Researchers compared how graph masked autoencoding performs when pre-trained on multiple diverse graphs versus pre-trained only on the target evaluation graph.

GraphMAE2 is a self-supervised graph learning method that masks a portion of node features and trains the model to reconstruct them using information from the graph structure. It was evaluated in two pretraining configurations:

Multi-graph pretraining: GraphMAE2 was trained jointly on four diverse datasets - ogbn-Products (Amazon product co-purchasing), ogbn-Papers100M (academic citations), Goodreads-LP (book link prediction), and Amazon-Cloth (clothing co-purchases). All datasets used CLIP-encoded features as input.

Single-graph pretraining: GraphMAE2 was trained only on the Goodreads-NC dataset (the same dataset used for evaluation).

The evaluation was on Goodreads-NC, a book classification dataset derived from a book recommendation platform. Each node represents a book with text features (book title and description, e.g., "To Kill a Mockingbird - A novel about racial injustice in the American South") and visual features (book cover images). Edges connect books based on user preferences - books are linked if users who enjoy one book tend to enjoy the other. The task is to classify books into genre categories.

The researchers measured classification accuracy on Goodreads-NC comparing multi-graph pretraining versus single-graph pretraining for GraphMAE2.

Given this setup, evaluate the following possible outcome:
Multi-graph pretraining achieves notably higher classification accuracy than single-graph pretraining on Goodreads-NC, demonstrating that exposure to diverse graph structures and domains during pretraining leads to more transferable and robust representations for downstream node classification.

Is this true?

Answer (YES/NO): NO